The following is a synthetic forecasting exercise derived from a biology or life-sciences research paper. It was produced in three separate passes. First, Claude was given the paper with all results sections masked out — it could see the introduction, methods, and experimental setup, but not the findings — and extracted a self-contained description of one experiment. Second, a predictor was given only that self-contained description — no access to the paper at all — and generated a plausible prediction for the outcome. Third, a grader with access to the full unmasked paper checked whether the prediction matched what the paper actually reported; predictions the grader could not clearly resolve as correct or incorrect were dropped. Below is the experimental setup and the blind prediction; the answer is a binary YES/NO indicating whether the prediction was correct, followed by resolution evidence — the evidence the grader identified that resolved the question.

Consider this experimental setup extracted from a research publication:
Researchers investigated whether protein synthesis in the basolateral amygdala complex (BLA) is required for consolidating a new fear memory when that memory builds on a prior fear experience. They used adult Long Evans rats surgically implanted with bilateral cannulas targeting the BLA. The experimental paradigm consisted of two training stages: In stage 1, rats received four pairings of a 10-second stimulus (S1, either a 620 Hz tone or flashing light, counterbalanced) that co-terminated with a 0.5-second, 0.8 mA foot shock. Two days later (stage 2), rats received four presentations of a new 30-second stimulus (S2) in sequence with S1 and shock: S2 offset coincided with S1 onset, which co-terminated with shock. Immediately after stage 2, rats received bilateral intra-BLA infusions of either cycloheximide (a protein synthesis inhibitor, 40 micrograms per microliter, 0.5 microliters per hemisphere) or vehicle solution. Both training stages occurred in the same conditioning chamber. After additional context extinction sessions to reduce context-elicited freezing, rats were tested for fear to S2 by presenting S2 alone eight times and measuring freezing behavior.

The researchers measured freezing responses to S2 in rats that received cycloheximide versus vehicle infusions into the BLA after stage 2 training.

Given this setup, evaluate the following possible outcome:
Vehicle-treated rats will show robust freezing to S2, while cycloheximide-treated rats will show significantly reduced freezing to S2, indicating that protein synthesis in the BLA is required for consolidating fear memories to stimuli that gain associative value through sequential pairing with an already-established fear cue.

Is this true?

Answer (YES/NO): NO